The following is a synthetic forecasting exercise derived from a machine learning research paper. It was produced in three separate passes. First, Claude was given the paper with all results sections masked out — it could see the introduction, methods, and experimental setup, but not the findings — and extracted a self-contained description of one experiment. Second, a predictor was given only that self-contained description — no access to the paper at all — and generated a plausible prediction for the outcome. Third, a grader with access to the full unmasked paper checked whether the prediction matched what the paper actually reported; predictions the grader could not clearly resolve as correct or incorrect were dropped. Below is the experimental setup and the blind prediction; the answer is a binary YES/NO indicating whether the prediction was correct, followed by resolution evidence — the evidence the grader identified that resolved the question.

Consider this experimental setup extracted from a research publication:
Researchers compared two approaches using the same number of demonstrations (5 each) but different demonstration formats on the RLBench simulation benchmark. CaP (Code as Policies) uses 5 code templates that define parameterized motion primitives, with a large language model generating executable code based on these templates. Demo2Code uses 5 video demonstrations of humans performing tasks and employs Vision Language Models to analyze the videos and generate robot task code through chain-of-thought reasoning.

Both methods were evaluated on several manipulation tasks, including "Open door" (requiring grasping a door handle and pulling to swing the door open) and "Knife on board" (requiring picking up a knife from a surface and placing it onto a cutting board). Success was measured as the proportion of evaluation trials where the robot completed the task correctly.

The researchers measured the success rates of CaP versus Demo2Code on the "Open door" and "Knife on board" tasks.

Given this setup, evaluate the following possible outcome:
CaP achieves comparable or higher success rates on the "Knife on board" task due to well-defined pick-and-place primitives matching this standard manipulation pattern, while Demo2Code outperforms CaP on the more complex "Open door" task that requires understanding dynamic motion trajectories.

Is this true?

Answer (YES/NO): YES